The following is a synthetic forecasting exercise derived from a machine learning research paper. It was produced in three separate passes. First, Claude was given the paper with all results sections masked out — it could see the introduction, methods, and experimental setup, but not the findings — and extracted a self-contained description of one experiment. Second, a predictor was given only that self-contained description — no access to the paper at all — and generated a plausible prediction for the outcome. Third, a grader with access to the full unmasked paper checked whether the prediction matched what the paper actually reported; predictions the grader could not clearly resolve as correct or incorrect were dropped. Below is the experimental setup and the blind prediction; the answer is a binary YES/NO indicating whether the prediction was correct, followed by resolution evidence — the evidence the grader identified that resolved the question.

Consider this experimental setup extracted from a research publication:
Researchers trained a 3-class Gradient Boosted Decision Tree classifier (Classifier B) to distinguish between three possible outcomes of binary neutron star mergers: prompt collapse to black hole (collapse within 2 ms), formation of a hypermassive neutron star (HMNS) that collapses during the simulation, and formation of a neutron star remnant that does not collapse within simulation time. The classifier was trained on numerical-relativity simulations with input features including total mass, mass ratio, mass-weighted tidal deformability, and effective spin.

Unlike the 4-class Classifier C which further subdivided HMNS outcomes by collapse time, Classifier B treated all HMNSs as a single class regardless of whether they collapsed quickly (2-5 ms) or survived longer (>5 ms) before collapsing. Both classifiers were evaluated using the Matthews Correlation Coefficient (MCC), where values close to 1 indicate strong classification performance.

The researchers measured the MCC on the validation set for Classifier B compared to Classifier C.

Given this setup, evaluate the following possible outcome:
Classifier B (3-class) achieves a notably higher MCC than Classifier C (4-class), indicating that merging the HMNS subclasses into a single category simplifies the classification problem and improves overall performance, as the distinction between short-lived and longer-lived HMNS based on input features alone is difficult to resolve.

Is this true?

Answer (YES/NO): YES